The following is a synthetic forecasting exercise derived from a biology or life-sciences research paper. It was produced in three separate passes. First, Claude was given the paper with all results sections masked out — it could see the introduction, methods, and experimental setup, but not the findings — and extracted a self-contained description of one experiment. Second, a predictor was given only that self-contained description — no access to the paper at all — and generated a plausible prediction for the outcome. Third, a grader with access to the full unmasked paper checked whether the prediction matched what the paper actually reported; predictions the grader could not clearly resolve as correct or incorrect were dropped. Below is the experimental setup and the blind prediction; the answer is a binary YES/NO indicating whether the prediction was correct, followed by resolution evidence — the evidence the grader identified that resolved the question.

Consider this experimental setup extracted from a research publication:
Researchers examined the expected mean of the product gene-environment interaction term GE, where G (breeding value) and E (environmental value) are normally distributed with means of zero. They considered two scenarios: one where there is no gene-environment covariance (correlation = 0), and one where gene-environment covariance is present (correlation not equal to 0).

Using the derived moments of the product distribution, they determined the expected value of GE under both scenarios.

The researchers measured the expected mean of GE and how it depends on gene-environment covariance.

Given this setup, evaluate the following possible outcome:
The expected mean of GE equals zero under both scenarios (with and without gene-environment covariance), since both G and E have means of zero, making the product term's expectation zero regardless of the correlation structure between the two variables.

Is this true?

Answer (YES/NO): NO